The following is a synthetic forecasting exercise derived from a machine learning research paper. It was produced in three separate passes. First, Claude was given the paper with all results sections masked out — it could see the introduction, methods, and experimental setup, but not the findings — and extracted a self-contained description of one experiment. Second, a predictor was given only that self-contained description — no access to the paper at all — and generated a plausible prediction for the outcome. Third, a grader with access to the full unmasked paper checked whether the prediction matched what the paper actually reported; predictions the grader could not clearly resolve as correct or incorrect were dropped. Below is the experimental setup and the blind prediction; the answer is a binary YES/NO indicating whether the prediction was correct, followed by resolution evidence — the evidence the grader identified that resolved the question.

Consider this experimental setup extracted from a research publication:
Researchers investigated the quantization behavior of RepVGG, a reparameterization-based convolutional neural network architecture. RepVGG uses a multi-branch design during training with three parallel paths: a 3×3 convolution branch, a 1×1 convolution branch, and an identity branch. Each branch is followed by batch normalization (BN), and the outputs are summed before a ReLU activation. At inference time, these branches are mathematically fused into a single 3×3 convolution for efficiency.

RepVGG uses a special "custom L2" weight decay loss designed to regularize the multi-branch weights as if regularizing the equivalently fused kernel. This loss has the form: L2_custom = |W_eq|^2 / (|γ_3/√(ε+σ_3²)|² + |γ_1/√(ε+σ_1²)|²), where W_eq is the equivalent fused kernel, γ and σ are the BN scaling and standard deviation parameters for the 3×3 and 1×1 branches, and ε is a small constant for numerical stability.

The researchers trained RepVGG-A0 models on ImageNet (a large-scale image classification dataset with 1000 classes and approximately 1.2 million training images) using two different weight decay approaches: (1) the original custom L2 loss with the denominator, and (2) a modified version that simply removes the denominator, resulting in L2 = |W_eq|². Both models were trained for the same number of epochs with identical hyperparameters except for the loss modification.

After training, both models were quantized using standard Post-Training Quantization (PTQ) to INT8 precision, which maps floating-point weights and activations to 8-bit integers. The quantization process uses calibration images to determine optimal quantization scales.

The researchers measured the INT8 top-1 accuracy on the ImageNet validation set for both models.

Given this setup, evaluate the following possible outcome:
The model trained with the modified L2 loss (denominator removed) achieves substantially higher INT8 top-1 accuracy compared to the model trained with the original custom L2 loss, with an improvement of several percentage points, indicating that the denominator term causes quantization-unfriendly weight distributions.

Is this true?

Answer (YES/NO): NO